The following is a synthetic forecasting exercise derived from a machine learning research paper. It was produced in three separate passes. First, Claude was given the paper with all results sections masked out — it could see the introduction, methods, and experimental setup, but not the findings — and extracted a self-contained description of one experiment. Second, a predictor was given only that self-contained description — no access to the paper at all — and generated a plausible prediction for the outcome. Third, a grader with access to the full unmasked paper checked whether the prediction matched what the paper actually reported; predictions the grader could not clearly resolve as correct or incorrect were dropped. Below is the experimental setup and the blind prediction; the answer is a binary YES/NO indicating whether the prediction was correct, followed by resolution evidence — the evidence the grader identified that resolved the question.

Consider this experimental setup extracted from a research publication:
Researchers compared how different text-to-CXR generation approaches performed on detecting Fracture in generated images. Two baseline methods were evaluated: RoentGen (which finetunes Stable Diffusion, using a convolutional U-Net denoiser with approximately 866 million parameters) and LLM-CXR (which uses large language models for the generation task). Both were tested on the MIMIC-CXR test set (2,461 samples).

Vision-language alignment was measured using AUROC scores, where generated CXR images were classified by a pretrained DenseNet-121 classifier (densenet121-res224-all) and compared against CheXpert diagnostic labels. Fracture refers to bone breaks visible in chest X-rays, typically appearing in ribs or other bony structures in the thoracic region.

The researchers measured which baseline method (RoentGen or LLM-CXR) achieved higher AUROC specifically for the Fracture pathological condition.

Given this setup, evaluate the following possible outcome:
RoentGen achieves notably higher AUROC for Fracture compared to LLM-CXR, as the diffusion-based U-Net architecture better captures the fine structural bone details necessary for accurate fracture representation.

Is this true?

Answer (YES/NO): YES